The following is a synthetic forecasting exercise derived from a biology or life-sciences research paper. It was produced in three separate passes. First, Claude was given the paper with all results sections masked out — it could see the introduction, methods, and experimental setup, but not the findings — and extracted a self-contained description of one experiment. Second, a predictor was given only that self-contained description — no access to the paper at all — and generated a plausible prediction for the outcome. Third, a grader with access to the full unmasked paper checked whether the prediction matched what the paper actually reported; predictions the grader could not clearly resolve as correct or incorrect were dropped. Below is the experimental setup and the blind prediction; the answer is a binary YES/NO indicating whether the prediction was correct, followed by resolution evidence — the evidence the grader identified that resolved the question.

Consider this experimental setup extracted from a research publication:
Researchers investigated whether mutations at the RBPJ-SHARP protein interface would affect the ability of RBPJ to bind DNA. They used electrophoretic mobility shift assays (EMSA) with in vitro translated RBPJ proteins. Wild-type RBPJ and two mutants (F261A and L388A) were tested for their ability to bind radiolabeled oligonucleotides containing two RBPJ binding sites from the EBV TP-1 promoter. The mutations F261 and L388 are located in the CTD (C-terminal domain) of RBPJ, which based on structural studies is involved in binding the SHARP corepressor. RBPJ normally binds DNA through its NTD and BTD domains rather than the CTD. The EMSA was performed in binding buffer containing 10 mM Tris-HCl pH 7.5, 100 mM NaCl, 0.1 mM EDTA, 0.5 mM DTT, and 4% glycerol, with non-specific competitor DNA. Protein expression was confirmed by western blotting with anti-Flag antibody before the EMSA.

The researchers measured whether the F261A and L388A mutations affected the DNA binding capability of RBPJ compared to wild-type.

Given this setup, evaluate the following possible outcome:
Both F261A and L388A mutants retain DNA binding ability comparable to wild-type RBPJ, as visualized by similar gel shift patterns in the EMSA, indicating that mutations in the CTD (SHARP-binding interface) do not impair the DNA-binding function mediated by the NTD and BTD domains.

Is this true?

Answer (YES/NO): YES